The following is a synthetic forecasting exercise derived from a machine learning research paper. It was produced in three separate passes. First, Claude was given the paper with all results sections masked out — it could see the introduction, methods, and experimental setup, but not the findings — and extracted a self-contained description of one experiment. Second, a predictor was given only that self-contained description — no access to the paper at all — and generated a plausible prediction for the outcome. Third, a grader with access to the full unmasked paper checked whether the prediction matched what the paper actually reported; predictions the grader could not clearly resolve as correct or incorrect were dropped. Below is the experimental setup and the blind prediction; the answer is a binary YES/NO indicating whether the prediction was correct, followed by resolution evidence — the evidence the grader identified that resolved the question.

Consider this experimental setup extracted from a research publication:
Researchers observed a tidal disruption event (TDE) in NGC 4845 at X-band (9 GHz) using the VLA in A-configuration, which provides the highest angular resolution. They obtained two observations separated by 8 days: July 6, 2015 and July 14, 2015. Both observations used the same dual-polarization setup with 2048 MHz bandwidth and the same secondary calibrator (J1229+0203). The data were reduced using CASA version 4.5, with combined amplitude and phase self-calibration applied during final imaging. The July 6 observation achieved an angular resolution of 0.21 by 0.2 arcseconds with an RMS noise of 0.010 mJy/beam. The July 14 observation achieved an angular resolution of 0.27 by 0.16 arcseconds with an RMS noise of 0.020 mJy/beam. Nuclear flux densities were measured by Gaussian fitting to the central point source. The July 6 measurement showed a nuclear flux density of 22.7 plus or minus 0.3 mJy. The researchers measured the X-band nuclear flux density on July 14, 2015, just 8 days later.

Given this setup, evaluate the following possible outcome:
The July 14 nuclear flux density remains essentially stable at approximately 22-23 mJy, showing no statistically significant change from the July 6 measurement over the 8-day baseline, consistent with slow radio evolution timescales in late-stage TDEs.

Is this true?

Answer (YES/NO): NO